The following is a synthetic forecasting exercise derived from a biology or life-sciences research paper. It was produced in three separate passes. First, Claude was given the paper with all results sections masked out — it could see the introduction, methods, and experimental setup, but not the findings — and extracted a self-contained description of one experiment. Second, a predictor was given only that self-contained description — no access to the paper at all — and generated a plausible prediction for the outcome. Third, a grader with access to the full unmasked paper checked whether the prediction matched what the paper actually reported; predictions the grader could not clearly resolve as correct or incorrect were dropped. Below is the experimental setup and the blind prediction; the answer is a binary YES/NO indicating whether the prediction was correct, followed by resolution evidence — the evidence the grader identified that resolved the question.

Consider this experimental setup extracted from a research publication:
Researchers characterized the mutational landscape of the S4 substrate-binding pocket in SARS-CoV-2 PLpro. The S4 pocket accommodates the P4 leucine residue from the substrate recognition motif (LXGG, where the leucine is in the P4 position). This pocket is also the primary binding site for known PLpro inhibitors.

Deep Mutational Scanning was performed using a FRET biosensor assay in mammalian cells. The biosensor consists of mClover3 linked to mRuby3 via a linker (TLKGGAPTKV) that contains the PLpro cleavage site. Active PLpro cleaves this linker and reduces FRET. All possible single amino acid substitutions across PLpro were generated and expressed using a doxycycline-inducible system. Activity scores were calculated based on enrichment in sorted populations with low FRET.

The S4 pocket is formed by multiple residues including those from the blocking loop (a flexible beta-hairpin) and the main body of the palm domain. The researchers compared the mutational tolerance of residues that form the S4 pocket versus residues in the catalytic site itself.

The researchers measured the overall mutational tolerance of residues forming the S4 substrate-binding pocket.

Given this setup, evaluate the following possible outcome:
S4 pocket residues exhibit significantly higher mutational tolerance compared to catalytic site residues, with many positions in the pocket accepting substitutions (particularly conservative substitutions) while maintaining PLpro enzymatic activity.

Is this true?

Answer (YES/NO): YES